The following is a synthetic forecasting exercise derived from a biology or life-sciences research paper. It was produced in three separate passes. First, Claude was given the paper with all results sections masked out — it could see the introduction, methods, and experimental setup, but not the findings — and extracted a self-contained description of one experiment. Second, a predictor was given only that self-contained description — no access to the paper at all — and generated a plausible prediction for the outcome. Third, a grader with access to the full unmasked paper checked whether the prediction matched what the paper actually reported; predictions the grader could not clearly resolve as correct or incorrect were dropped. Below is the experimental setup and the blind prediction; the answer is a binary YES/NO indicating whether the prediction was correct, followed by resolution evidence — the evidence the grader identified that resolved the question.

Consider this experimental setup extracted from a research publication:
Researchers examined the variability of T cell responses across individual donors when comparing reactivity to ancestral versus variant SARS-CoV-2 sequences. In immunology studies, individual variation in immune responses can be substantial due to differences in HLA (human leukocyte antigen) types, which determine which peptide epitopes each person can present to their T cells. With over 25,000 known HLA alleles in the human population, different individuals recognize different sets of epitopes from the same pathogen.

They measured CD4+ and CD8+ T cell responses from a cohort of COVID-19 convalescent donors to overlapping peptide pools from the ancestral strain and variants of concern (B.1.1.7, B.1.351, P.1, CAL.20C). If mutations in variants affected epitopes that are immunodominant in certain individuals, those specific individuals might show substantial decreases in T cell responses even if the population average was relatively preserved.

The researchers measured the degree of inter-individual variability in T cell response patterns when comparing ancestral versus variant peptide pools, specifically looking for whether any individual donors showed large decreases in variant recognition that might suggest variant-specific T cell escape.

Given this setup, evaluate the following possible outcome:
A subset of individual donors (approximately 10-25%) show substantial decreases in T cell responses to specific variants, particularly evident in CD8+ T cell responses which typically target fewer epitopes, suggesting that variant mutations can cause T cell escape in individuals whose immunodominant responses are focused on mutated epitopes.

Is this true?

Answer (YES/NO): NO